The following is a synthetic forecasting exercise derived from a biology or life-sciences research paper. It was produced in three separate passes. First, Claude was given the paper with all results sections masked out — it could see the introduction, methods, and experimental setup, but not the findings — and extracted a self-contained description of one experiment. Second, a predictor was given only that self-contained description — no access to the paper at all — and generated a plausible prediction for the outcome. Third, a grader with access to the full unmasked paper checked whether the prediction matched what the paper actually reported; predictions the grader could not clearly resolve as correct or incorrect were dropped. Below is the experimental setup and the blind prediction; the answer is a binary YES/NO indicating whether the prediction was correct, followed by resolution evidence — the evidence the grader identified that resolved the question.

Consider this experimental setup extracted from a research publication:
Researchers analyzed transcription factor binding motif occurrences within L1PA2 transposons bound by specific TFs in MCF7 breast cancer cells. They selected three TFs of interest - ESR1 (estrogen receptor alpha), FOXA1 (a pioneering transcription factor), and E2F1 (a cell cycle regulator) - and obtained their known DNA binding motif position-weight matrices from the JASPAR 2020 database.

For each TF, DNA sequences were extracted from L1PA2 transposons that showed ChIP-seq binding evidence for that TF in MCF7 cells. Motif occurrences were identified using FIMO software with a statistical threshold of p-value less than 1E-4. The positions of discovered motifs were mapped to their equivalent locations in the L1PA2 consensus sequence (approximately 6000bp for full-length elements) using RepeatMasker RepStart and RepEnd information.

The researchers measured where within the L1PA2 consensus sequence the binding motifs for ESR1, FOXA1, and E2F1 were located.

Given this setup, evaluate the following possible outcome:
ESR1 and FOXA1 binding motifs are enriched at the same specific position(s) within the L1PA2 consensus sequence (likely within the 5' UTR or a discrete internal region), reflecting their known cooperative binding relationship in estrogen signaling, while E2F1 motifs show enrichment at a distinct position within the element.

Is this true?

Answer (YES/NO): NO